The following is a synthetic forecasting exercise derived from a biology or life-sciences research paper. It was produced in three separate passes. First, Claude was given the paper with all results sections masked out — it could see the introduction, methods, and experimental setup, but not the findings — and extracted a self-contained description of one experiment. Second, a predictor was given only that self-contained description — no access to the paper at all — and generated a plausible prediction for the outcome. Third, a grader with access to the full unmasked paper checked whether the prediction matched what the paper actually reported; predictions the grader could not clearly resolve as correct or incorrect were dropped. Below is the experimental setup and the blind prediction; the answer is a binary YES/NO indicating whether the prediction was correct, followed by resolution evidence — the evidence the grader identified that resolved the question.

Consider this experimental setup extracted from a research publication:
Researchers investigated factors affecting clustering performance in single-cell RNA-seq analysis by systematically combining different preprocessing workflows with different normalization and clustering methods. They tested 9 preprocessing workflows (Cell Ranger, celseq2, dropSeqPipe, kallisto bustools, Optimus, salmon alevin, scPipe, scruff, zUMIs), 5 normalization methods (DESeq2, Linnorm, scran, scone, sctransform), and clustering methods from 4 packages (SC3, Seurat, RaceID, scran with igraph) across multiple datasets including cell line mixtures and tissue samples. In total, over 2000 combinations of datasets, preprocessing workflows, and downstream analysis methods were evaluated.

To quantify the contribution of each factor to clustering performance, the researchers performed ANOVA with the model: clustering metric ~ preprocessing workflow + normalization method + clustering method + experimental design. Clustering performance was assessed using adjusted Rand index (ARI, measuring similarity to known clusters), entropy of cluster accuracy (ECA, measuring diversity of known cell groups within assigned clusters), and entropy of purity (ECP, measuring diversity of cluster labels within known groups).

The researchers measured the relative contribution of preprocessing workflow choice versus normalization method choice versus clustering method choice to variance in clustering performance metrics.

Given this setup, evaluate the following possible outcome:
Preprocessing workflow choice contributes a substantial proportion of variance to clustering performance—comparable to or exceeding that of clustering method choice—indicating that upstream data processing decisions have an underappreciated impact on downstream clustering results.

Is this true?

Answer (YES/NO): NO